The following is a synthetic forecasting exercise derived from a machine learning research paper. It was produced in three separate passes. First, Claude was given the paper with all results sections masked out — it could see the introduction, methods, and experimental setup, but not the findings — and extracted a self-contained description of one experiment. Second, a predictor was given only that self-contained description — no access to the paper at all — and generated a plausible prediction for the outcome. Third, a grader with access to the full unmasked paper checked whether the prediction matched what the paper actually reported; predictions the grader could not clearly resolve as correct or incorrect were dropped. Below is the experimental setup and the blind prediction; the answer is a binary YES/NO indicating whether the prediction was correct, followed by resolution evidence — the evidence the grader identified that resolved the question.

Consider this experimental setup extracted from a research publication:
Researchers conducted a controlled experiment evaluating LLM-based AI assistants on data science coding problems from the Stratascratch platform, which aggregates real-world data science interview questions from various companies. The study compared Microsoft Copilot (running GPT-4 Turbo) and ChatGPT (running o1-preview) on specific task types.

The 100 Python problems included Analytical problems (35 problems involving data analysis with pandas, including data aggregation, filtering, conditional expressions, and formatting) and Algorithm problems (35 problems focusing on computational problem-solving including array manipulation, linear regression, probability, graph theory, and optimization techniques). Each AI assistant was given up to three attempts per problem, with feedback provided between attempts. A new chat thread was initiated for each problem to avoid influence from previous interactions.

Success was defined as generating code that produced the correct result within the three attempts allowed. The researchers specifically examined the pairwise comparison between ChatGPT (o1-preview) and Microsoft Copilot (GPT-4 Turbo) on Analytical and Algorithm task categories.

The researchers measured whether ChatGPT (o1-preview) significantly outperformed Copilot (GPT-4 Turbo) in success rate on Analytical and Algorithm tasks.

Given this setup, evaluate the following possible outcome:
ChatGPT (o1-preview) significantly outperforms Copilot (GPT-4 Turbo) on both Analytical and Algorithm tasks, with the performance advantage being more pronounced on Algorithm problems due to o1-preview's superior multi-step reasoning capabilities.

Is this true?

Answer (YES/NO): NO